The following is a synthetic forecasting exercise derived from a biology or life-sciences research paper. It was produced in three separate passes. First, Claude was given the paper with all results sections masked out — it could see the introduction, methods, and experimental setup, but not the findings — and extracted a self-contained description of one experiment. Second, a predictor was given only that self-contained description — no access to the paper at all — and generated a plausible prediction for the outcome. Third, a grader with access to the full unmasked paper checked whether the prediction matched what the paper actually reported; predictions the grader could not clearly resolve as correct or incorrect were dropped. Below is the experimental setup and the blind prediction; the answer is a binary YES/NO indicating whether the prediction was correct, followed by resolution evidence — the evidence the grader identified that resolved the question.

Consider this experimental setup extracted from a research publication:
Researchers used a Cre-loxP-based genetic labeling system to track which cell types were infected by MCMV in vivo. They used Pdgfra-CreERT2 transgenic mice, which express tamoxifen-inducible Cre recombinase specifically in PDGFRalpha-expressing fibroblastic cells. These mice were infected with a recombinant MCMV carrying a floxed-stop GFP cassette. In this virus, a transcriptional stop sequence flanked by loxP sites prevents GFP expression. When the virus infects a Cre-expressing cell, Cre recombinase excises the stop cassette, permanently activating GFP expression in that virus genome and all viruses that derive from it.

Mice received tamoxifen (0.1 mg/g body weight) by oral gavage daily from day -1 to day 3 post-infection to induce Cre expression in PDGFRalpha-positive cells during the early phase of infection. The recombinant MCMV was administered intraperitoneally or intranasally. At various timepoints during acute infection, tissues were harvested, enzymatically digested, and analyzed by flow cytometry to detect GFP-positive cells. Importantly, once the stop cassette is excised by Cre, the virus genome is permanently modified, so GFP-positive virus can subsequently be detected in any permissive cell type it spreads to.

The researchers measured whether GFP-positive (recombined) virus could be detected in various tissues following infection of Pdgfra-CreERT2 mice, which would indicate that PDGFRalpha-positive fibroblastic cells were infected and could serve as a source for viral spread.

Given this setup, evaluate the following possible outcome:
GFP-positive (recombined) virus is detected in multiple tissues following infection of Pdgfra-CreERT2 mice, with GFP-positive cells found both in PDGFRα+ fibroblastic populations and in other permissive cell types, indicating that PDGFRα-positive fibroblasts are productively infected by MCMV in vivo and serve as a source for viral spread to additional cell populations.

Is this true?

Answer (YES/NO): YES